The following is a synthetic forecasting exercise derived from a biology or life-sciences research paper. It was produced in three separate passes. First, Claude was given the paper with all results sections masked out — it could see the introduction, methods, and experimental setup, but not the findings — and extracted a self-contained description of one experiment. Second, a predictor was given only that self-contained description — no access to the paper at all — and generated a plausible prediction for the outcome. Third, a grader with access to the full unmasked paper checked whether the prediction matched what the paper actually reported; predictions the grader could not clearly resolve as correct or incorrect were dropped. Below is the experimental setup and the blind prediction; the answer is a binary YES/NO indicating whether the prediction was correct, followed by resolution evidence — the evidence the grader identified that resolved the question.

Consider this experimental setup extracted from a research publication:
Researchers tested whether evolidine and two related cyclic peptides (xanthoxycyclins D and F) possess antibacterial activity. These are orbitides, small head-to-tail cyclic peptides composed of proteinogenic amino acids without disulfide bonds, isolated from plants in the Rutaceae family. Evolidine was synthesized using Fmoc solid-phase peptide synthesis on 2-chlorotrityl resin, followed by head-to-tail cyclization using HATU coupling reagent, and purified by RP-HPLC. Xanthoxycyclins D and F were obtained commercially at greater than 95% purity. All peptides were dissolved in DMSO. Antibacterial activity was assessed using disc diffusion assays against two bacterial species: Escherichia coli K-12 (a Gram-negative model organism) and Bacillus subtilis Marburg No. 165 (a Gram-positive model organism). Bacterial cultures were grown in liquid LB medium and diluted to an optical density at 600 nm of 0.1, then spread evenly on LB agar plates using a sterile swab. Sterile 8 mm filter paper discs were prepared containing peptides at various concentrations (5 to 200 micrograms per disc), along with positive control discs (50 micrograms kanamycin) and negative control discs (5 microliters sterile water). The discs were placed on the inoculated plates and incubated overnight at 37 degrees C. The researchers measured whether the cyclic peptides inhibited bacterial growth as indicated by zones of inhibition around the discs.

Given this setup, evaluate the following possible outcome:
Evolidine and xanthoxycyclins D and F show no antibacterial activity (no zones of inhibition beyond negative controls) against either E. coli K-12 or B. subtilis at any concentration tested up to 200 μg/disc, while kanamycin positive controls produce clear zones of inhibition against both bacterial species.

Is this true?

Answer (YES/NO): YES